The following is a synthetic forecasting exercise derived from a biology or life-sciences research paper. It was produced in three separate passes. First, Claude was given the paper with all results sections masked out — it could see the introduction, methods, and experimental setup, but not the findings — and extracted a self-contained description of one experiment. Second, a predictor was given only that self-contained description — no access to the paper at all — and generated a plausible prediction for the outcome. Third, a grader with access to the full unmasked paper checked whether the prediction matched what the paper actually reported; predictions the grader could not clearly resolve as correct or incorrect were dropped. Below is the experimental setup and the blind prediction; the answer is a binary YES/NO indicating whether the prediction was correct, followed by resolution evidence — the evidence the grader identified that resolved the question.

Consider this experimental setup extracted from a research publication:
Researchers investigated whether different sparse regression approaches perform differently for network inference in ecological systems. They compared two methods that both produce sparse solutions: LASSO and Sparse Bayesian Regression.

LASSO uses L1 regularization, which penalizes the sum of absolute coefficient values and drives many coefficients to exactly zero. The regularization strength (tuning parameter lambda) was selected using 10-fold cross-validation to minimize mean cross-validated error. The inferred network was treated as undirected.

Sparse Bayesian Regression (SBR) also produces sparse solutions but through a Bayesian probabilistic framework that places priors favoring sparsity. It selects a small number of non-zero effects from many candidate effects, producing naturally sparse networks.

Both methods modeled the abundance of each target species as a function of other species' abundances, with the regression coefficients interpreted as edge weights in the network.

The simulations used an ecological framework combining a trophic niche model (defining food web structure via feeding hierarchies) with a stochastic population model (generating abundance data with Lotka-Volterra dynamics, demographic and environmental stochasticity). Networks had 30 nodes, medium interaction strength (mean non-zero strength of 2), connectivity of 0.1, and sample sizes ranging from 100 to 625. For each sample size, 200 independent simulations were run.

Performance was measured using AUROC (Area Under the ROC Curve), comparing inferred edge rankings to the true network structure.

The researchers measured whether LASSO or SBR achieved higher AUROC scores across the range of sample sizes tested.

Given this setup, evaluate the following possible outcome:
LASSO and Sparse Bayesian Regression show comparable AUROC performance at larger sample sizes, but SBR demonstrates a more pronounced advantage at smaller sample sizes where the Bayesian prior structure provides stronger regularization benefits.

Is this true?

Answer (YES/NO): NO